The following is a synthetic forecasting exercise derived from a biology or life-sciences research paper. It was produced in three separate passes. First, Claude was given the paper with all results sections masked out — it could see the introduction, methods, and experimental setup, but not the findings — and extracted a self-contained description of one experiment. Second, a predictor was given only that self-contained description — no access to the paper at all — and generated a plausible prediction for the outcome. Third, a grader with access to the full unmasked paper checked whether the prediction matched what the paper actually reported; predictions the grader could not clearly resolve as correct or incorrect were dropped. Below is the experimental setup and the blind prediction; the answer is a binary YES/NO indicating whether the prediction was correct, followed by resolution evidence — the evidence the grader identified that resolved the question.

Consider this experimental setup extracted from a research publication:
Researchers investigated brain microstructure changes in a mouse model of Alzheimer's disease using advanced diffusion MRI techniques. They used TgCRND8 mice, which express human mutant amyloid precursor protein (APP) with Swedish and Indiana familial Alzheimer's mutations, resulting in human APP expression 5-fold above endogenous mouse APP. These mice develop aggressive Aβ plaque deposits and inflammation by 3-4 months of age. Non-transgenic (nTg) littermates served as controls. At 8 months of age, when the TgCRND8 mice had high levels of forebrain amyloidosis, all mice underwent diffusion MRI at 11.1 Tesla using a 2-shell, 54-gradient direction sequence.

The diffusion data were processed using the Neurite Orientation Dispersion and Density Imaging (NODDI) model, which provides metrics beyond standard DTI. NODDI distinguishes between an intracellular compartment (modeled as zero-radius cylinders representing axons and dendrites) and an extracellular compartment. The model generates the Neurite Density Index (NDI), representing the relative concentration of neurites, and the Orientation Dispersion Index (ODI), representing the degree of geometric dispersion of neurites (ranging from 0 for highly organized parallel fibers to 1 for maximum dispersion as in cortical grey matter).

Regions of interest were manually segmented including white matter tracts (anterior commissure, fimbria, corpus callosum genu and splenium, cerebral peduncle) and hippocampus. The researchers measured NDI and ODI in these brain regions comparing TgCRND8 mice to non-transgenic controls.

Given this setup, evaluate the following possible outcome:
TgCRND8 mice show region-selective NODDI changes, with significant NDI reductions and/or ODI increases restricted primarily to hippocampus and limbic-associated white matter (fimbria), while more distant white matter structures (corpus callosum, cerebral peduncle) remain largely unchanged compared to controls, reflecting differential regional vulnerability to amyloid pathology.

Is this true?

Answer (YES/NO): NO